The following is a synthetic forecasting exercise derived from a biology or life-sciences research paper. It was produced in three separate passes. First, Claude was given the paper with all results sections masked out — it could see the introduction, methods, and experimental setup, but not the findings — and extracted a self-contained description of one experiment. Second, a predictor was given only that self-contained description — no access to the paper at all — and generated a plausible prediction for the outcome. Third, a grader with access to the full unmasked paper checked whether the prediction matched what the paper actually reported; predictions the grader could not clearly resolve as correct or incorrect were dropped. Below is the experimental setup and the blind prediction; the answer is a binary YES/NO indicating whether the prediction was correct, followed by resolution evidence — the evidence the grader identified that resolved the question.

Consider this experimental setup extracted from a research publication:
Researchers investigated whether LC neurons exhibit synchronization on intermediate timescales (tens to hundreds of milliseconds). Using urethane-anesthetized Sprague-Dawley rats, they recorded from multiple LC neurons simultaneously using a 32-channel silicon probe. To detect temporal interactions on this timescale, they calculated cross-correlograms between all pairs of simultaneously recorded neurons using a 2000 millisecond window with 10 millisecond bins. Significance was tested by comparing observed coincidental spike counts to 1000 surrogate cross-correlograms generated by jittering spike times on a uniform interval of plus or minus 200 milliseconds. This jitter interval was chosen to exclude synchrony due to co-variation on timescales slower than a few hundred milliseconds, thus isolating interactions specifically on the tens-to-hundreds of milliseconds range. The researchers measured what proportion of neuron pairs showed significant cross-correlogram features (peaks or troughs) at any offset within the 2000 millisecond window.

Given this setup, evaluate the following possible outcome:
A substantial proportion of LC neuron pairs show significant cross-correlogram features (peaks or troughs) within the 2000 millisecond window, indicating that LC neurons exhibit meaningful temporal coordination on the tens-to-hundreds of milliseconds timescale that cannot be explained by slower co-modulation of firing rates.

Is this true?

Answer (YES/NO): NO